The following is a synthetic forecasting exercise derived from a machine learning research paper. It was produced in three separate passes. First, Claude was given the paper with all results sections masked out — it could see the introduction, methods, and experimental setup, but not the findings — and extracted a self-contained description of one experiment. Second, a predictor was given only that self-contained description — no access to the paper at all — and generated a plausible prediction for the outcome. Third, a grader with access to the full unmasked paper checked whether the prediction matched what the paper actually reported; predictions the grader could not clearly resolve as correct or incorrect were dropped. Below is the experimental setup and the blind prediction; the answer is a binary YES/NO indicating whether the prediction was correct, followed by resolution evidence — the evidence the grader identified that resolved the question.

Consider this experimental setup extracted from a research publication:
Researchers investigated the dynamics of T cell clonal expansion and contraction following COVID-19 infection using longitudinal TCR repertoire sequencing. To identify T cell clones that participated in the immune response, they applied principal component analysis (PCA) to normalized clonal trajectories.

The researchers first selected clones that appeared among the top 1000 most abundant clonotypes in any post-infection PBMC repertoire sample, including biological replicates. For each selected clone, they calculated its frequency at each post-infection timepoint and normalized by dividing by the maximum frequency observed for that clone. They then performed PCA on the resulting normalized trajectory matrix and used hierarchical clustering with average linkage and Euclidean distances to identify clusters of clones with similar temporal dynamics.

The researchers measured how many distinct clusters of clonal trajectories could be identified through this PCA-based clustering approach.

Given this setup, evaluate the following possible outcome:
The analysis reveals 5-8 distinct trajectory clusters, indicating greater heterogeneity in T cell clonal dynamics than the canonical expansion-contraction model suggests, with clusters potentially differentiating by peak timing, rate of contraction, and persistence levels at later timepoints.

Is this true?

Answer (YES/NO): NO